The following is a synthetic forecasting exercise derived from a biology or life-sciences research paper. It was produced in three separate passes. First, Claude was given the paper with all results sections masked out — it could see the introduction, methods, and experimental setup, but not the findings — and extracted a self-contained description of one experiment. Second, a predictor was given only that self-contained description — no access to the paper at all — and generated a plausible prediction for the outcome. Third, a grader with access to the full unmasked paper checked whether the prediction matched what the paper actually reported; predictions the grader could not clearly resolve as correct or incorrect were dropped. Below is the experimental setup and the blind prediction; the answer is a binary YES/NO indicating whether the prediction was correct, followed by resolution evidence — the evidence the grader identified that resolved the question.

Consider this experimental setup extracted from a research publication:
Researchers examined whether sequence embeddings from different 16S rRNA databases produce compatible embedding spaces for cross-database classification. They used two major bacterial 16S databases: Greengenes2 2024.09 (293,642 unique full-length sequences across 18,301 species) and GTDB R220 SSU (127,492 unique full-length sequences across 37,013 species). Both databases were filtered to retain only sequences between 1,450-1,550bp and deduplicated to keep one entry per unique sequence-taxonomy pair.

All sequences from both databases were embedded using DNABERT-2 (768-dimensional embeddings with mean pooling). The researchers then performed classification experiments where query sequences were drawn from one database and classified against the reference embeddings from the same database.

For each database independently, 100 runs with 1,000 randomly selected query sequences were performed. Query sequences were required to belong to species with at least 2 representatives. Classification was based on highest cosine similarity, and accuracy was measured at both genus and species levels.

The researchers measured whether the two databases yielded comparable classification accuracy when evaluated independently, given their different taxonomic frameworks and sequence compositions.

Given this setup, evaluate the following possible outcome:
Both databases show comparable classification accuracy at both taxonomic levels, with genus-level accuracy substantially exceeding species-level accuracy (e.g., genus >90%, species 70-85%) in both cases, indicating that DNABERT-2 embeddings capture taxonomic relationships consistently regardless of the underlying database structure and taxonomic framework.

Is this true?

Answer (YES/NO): NO